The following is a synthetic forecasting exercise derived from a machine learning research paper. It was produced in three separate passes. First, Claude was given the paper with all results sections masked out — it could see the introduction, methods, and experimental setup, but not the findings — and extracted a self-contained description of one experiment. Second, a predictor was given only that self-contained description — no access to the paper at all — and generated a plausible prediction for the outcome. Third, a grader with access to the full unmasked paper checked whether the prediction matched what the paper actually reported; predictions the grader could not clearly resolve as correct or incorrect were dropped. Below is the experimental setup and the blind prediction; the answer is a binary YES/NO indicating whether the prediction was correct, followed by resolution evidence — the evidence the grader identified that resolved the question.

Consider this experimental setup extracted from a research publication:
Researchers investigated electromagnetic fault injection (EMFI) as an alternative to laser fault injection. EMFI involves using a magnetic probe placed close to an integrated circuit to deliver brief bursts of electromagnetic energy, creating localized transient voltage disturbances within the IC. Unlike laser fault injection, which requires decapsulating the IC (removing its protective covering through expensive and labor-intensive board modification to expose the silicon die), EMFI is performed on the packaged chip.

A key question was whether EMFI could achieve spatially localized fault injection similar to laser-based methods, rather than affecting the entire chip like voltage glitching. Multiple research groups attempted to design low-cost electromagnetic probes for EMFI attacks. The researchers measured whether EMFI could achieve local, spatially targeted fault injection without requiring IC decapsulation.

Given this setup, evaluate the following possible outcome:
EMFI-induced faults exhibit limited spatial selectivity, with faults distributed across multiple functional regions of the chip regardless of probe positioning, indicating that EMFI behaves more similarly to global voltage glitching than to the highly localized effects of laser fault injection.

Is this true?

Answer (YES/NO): NO